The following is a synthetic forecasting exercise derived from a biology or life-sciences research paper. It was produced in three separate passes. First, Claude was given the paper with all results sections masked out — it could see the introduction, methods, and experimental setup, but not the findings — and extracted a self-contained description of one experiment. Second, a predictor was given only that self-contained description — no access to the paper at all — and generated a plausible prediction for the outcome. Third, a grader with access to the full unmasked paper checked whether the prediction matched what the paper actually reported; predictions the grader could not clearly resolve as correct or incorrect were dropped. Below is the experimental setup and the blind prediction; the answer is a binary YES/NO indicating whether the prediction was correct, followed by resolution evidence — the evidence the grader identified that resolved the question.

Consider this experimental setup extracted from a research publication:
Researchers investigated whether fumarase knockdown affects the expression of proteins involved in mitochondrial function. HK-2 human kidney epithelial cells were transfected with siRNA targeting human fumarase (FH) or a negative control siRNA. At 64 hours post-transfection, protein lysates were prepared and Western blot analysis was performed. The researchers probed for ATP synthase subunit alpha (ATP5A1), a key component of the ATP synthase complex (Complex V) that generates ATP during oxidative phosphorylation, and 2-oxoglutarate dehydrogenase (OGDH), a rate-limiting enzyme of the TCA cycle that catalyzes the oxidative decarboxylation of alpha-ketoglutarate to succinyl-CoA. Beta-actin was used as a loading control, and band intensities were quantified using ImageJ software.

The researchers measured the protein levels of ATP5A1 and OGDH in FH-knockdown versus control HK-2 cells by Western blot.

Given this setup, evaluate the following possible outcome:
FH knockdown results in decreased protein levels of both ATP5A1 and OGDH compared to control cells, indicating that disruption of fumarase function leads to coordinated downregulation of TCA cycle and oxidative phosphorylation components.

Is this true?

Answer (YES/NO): NO